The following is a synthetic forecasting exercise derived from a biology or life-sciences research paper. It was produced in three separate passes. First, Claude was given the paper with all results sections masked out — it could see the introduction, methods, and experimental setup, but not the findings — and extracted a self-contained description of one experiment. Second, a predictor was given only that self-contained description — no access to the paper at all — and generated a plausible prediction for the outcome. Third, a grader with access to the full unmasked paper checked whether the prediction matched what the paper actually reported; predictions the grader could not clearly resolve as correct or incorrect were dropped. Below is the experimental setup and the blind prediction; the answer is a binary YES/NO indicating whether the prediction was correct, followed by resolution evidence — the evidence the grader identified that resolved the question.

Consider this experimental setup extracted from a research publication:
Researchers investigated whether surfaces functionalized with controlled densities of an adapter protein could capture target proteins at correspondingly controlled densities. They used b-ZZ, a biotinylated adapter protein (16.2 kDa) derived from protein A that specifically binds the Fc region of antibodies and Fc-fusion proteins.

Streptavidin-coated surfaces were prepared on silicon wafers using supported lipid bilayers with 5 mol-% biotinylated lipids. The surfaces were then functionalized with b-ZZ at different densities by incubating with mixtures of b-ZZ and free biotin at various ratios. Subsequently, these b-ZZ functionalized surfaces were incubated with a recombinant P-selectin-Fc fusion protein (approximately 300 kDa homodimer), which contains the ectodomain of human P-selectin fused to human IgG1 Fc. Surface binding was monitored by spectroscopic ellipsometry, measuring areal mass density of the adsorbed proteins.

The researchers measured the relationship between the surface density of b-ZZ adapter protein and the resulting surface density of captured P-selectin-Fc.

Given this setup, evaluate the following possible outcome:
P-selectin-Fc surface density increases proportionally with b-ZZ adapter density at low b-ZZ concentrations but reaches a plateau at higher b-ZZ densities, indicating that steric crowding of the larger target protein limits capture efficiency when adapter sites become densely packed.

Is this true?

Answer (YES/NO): YES